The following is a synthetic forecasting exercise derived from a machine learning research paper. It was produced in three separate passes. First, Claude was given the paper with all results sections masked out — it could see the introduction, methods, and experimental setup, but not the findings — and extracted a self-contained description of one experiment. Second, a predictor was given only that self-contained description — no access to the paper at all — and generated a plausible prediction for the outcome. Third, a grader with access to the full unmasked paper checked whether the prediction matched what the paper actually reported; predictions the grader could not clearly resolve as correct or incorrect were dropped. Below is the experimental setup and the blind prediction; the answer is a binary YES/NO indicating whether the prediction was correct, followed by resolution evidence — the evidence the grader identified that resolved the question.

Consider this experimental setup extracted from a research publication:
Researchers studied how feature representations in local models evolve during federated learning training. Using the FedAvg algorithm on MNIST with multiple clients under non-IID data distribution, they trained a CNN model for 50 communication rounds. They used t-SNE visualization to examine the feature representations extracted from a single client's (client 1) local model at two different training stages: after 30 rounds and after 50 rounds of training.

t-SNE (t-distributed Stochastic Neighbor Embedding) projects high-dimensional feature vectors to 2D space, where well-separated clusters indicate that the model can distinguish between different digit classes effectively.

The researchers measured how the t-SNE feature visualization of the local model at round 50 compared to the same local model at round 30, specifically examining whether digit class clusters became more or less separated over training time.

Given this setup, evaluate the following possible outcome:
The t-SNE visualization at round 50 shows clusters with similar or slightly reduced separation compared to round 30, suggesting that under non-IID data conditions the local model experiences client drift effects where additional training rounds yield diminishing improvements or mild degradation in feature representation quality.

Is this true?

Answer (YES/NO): NO